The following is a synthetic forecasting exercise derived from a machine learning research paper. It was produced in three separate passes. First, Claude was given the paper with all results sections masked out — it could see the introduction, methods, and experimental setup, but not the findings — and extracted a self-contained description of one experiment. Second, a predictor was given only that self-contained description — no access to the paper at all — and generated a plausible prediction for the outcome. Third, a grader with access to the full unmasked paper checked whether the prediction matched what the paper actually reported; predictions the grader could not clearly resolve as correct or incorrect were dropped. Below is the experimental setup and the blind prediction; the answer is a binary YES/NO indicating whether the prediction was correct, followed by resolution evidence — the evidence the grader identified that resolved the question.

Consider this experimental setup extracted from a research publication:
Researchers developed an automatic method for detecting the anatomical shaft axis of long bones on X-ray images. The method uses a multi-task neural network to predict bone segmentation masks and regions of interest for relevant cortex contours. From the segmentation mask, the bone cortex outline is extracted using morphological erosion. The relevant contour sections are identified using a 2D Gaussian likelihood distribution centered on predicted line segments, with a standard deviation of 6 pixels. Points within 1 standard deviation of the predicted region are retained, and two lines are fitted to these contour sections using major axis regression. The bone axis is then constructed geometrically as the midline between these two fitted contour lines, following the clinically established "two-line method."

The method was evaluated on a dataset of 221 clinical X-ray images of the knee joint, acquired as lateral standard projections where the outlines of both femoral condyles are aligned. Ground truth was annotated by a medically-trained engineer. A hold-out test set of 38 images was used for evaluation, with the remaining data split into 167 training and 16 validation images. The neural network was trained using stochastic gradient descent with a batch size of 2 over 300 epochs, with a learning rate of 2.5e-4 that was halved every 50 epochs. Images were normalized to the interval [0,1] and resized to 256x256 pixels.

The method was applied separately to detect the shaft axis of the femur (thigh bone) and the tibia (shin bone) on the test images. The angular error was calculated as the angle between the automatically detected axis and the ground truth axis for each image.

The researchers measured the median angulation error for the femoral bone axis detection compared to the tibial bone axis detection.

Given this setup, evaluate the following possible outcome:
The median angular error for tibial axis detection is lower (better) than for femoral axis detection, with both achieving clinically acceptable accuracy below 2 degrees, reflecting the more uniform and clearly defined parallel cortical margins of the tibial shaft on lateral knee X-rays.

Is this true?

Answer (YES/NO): NO